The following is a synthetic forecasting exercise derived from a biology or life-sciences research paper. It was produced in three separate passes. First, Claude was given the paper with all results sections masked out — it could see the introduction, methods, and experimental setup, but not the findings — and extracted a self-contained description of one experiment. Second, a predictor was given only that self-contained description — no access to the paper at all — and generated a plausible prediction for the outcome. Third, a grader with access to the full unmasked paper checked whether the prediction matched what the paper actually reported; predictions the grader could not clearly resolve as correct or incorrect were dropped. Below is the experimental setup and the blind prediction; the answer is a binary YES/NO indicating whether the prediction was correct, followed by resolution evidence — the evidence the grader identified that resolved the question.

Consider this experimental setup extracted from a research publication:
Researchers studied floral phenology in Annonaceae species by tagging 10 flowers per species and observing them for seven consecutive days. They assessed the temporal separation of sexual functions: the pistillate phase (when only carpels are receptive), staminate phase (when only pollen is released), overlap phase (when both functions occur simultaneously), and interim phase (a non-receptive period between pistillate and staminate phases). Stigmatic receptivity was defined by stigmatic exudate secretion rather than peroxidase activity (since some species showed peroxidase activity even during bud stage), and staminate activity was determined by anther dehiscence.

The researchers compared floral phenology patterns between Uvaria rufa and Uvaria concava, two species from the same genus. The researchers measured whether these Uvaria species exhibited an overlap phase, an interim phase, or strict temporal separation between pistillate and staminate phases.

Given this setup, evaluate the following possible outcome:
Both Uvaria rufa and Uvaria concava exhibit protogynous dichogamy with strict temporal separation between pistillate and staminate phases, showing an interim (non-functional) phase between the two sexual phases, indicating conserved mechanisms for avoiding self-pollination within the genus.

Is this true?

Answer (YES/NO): NO